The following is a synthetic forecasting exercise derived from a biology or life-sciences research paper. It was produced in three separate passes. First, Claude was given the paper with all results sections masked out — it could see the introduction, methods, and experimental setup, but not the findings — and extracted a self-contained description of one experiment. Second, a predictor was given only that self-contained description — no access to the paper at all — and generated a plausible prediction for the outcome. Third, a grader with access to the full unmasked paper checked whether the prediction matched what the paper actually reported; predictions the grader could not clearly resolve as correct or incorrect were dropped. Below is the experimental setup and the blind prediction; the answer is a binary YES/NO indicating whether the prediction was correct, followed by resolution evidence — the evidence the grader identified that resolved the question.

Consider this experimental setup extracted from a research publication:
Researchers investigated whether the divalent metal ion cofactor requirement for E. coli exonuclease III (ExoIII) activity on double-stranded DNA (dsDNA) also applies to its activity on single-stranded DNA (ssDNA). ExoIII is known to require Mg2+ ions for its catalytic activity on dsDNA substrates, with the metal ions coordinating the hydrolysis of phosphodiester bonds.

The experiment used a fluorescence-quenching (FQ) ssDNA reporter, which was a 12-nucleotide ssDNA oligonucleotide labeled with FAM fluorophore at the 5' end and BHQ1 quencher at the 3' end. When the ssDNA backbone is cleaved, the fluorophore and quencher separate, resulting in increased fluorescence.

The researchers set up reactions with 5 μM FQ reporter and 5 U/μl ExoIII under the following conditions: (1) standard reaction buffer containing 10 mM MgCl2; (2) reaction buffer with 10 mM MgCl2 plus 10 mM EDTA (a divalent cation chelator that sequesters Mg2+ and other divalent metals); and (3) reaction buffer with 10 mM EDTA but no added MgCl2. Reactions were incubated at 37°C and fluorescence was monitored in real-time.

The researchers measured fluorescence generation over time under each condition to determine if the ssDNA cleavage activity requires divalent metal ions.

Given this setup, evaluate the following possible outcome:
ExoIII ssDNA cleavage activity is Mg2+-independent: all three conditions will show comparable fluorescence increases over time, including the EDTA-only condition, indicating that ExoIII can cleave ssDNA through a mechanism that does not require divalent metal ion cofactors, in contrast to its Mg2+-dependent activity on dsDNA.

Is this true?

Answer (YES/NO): NO